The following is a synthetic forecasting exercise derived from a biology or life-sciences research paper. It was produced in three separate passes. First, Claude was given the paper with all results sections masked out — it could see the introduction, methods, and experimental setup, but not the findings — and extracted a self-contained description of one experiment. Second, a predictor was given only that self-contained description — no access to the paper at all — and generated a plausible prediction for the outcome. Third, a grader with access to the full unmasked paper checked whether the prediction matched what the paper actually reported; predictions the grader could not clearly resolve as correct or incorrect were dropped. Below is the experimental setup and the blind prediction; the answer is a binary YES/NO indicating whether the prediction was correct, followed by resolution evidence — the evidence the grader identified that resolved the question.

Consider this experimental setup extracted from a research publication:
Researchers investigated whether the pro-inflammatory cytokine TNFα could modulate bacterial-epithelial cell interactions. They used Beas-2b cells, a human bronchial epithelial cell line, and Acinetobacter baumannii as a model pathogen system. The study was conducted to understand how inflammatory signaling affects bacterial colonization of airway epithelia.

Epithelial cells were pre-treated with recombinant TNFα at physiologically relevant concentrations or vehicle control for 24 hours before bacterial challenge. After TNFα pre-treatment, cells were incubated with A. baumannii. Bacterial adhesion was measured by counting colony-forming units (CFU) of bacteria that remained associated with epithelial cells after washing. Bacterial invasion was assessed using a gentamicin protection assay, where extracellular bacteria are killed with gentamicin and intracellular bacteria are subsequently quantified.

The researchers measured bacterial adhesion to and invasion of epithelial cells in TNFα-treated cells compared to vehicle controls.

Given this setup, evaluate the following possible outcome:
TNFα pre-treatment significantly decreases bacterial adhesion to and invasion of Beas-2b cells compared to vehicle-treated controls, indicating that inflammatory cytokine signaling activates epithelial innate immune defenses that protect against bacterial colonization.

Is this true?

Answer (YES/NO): YES